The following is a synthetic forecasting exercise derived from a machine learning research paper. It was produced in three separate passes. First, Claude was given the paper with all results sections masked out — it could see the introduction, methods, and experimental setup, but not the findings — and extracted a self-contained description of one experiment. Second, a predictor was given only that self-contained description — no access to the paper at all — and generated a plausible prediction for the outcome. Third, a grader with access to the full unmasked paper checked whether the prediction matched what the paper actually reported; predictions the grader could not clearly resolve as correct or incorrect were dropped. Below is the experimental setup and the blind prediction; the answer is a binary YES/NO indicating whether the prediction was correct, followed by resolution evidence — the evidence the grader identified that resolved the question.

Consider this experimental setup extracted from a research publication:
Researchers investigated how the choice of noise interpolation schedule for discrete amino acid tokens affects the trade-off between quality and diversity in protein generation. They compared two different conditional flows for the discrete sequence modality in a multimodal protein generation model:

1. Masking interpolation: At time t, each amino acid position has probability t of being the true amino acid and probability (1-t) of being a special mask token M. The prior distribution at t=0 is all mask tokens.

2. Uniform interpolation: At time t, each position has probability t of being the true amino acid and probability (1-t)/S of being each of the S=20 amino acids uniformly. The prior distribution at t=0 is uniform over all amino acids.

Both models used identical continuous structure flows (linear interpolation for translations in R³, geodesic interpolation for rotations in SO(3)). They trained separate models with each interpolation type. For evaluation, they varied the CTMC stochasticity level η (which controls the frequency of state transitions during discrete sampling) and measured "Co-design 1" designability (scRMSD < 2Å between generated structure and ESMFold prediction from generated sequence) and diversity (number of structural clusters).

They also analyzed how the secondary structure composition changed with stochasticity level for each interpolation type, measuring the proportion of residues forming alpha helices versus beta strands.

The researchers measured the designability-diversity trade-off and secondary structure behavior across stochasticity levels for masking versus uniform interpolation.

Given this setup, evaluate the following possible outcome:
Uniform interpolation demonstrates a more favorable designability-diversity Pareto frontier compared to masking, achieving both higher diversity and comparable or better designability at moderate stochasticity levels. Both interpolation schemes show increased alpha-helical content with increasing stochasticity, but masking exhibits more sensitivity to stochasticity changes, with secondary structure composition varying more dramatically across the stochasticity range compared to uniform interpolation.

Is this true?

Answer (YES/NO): NO